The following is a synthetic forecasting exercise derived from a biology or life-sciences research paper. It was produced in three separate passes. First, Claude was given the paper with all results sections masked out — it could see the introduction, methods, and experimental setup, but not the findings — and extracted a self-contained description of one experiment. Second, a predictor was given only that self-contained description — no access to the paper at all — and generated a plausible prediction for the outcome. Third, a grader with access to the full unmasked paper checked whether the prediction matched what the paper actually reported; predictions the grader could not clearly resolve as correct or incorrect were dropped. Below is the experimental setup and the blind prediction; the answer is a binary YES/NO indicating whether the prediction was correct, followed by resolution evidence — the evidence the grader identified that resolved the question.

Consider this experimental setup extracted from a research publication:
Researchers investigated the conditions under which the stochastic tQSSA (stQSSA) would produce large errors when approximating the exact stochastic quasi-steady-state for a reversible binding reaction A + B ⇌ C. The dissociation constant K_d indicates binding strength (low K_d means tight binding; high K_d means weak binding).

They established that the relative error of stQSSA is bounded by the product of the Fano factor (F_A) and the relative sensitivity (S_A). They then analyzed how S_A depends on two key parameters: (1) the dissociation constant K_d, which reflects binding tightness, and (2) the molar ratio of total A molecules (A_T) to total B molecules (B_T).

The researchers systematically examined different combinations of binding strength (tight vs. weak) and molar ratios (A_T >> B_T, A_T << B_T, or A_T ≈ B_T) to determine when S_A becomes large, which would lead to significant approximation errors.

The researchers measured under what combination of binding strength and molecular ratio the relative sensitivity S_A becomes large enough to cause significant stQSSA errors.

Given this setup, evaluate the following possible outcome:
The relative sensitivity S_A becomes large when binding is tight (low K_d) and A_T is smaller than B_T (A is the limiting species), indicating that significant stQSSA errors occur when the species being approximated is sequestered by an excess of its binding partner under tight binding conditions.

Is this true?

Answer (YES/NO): NO